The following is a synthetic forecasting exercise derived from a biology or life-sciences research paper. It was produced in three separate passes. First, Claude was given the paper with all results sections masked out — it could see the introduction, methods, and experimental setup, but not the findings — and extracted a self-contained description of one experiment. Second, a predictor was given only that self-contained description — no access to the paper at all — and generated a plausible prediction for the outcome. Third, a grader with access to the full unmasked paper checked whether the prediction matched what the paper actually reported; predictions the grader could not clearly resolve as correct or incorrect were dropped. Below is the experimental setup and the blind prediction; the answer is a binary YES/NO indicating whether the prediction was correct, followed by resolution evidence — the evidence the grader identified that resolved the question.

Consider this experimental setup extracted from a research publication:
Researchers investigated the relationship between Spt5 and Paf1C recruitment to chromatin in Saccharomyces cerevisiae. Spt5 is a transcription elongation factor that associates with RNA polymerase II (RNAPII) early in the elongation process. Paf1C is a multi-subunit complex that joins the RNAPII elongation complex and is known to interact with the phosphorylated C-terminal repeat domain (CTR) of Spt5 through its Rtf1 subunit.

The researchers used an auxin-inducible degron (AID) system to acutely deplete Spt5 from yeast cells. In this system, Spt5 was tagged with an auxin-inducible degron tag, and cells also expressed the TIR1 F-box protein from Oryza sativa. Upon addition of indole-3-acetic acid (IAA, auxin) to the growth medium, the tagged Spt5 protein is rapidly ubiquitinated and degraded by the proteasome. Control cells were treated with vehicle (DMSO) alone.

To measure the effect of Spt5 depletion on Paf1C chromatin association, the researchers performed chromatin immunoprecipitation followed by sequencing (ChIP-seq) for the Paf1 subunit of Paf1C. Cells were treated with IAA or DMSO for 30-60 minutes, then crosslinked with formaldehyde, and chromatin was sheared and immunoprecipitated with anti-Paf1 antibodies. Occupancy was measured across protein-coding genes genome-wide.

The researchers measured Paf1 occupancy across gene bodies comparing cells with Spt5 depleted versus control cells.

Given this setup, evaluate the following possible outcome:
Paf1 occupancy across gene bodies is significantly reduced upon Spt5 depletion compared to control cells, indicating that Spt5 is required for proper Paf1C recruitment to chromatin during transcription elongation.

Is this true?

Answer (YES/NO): YES